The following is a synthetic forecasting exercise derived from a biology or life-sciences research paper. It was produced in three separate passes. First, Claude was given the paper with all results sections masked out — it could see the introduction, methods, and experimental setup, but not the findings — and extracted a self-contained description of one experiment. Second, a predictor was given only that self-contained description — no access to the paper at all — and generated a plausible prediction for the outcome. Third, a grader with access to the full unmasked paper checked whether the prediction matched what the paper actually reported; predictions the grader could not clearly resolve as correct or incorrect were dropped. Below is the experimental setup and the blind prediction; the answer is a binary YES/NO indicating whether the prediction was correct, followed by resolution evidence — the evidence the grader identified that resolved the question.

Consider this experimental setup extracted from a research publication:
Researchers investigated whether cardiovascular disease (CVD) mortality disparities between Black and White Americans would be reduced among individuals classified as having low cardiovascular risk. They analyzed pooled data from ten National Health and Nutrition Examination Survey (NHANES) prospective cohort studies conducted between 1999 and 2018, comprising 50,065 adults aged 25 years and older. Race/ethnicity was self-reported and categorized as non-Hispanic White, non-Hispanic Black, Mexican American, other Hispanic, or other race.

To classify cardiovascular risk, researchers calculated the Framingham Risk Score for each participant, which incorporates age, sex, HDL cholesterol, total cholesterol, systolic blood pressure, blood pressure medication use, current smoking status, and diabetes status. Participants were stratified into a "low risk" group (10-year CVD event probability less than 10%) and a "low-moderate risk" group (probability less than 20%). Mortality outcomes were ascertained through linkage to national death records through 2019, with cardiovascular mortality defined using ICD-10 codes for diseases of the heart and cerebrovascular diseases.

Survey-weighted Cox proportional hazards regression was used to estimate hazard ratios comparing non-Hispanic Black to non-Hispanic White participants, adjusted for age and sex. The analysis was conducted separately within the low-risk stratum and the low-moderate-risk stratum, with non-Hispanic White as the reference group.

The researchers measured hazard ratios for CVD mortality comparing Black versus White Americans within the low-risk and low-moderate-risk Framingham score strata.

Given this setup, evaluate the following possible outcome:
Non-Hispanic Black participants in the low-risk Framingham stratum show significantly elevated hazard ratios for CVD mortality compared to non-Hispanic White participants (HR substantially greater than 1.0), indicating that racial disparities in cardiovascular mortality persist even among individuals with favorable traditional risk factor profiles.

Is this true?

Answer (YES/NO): YES